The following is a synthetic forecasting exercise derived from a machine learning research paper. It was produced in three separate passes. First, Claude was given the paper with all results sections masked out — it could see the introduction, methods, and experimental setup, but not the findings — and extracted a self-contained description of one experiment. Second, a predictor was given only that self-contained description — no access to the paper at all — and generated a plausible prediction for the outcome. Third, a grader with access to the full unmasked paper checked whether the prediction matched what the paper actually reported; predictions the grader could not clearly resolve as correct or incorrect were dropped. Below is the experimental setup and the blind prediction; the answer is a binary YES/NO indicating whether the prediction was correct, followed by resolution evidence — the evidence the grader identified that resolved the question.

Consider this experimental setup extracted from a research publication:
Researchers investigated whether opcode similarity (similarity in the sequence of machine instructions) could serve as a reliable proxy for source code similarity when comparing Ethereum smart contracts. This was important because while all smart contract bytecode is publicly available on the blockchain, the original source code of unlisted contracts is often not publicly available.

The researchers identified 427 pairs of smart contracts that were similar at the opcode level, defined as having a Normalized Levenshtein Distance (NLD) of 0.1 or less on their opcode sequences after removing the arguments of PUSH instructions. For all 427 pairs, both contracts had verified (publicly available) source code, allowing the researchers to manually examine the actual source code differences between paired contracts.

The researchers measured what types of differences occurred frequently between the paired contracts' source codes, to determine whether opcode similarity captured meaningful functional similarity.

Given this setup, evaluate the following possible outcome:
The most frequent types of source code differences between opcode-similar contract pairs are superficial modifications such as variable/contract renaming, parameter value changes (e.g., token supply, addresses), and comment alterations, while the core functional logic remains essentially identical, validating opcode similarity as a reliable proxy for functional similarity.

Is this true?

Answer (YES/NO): YES